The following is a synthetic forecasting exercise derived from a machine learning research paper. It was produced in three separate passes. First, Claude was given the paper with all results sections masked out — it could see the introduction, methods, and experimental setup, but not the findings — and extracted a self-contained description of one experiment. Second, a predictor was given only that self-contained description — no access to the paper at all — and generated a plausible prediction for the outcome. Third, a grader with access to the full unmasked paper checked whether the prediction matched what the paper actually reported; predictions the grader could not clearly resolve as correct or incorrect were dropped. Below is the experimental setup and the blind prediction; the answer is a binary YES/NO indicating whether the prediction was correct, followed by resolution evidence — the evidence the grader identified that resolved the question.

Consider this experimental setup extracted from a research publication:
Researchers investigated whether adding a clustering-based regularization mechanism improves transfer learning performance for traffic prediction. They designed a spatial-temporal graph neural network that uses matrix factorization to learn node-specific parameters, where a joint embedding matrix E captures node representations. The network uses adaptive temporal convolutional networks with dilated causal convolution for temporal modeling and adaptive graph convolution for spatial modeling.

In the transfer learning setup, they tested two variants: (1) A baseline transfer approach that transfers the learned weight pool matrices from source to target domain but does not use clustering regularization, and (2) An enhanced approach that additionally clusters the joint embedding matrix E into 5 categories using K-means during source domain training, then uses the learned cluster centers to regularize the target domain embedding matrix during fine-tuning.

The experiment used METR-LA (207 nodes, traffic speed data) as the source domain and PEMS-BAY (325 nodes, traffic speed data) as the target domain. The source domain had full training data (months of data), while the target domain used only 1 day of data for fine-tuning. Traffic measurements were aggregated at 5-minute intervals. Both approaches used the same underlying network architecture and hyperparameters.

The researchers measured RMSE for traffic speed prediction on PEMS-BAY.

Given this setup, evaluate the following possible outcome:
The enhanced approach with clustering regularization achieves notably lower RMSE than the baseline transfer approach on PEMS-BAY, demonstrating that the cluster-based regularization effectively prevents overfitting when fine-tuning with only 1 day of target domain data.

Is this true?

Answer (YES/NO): YES